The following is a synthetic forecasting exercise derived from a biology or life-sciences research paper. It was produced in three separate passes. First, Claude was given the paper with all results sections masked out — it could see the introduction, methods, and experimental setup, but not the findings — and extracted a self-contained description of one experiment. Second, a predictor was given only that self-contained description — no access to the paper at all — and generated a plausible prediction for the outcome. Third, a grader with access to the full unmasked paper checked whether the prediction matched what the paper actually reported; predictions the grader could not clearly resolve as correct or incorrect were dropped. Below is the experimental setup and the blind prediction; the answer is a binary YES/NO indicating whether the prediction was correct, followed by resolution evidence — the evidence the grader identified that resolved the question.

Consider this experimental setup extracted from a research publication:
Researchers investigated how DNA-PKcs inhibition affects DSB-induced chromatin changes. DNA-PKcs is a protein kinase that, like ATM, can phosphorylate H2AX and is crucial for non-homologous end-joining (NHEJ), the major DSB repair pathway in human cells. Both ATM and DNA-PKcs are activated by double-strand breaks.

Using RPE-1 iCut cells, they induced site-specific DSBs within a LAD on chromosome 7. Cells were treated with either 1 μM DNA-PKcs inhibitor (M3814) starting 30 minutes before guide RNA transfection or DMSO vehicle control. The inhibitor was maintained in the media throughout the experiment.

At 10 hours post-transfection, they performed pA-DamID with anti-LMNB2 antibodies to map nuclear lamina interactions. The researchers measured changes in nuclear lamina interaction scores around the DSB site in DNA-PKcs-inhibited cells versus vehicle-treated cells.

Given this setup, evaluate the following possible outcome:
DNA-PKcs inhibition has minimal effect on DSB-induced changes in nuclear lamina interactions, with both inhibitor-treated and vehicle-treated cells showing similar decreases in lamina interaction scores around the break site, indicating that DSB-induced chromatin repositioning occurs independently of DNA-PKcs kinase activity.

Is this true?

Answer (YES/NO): NO